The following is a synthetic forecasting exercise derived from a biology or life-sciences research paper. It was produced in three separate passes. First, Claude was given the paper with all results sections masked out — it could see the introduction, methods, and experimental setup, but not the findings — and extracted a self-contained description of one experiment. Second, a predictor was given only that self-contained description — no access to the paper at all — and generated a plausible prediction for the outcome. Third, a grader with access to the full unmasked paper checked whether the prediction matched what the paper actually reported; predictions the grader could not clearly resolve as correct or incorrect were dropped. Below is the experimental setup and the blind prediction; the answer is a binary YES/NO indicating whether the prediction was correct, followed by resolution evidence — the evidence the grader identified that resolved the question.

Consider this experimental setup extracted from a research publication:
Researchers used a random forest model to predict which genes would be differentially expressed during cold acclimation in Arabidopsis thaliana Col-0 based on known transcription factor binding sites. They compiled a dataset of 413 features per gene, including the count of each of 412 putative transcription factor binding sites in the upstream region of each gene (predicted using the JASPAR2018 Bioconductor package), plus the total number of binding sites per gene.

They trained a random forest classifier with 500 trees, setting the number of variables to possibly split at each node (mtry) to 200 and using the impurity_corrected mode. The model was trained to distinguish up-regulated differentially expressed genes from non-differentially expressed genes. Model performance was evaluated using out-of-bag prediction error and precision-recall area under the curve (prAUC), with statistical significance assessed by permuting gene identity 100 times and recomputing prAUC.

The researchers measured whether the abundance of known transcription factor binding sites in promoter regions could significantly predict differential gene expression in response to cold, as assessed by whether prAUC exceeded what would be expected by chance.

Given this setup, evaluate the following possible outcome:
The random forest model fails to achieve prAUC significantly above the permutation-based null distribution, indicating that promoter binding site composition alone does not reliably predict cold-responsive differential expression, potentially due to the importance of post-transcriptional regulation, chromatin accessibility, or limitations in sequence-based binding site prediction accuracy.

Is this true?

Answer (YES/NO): YES